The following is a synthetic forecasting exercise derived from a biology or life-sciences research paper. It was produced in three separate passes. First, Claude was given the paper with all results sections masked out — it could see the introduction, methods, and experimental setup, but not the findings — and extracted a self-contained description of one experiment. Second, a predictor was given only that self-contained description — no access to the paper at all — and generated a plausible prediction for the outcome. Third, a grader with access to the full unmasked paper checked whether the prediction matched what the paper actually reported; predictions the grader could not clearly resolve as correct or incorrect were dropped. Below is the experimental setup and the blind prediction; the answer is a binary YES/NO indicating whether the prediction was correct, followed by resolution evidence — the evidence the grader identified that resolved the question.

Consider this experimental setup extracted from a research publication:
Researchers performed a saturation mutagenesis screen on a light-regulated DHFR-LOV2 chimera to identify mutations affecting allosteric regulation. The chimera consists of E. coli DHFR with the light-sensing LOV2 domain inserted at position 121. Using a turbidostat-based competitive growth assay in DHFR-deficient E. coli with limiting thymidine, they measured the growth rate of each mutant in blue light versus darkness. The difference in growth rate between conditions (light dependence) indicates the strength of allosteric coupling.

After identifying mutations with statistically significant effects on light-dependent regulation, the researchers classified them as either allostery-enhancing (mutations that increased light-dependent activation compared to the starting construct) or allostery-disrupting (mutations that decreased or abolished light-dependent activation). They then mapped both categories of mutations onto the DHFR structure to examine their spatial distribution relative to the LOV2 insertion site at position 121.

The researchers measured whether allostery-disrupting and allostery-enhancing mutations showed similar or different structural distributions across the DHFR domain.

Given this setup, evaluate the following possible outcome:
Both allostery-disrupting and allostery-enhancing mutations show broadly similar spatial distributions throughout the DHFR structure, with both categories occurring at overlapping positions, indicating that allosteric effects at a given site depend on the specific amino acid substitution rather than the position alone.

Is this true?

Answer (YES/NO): NO